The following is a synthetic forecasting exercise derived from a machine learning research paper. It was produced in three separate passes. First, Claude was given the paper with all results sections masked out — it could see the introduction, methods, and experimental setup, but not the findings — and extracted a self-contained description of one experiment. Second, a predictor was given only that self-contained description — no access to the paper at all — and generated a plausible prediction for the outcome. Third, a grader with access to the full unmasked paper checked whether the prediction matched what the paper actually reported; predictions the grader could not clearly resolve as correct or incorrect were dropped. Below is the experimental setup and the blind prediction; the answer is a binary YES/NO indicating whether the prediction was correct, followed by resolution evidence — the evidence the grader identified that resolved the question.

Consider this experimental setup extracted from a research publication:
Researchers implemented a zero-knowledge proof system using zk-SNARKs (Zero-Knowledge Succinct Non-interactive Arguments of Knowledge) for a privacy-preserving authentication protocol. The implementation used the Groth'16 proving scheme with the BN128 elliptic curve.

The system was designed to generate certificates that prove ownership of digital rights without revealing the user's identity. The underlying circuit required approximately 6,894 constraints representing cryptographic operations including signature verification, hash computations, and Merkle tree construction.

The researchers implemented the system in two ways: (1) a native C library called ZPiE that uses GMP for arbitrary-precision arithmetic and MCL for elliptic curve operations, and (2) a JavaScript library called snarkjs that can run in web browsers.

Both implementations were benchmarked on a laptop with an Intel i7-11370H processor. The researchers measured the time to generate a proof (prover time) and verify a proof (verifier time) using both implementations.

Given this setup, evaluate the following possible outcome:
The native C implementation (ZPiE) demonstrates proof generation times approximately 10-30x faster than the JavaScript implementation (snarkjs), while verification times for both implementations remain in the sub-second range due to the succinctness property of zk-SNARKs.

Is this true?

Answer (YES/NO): NO